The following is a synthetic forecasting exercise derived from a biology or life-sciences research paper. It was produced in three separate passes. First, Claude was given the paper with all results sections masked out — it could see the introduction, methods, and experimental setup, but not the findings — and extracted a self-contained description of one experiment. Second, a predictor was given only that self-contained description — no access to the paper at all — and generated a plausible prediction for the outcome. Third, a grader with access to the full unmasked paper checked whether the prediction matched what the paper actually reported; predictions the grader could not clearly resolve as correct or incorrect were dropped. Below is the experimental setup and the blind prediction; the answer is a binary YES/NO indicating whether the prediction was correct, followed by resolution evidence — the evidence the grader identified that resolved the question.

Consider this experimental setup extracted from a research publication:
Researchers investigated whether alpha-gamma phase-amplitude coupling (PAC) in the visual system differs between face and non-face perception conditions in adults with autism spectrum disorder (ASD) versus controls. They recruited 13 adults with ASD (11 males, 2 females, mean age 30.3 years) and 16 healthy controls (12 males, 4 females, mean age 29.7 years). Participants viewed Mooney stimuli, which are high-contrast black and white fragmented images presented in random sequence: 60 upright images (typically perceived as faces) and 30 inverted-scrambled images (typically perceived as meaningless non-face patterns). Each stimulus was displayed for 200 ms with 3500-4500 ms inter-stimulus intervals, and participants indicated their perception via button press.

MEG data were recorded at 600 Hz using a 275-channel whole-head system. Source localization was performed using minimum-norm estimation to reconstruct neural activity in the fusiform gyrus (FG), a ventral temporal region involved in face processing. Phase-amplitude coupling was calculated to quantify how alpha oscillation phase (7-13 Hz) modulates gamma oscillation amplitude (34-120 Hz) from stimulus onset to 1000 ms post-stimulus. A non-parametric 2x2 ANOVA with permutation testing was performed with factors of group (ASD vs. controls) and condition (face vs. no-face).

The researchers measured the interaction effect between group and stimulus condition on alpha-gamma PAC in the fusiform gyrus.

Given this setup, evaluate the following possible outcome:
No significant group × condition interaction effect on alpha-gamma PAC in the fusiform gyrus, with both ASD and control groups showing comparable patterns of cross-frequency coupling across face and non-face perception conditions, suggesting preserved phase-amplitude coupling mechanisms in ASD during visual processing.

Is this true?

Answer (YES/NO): YES